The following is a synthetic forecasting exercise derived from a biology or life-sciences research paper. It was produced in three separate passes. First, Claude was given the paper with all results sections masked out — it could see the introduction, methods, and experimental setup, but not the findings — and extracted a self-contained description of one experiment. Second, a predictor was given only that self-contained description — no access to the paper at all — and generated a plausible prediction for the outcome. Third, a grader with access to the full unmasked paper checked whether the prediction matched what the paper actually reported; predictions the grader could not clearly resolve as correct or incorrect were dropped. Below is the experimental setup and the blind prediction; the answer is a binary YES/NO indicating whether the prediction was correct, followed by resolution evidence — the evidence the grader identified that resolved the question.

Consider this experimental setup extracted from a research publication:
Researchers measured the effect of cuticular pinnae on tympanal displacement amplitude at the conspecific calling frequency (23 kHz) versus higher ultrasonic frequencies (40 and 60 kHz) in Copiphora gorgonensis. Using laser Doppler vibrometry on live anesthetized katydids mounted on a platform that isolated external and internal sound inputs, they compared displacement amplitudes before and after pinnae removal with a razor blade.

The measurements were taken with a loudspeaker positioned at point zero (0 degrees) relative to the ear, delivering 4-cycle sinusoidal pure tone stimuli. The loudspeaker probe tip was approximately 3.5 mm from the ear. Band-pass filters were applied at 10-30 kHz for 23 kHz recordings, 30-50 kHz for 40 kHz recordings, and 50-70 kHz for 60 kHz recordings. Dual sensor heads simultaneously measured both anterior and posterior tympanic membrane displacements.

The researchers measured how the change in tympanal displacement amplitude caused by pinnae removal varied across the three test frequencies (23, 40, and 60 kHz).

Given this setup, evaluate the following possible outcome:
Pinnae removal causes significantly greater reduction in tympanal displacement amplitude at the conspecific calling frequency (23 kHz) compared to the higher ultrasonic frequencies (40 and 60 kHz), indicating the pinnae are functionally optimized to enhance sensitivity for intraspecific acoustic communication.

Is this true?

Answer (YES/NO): NO